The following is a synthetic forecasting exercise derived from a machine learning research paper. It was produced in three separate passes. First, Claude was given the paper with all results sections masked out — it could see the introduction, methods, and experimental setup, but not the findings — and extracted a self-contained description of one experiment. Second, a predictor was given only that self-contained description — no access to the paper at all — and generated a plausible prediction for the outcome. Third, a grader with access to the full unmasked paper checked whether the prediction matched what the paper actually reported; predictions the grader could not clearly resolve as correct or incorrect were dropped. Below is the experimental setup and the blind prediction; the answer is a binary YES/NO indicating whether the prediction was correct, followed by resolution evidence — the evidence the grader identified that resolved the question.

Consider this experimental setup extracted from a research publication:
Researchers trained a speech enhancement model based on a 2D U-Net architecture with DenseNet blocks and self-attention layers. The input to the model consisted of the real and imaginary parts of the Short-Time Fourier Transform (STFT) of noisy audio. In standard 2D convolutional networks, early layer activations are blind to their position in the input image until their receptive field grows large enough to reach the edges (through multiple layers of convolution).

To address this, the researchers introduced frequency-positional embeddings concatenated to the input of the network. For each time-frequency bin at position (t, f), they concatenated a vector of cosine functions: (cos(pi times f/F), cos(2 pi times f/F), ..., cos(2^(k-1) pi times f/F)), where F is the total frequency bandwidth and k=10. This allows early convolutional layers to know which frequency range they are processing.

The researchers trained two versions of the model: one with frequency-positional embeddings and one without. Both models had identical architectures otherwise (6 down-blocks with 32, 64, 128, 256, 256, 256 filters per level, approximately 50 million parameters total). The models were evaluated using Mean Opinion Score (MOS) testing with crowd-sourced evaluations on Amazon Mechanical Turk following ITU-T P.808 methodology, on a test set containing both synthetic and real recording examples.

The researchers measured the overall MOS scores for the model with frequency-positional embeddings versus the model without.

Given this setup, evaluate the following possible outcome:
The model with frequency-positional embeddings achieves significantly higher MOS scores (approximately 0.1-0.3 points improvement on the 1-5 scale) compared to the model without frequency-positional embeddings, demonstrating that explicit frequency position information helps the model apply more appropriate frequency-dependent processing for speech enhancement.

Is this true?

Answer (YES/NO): NO